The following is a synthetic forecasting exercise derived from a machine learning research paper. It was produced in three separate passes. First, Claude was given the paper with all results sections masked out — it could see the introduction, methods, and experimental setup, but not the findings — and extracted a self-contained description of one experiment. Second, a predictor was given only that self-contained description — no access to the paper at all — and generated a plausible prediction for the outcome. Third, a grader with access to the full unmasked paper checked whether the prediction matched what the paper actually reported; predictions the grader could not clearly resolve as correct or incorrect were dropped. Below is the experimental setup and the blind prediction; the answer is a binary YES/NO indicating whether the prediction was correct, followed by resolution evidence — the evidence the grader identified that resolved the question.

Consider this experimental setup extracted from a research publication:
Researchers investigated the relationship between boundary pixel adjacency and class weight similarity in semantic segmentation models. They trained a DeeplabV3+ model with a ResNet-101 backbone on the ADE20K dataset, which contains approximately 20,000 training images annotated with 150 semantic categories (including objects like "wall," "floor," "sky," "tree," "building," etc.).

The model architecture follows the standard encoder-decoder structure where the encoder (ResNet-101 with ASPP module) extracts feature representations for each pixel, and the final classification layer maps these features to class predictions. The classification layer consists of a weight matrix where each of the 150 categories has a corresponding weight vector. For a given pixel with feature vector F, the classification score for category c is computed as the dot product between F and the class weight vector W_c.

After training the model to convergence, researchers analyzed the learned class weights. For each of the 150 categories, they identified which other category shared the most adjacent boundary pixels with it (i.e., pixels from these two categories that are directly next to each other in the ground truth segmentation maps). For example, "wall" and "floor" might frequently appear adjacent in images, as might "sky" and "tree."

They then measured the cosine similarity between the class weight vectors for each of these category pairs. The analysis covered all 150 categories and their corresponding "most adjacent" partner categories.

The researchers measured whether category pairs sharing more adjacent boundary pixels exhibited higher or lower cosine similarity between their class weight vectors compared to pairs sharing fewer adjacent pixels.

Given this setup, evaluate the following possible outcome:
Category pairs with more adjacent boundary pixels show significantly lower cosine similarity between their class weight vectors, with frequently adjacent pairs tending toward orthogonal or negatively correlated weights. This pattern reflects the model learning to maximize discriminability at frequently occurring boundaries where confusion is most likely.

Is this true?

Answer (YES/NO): NO